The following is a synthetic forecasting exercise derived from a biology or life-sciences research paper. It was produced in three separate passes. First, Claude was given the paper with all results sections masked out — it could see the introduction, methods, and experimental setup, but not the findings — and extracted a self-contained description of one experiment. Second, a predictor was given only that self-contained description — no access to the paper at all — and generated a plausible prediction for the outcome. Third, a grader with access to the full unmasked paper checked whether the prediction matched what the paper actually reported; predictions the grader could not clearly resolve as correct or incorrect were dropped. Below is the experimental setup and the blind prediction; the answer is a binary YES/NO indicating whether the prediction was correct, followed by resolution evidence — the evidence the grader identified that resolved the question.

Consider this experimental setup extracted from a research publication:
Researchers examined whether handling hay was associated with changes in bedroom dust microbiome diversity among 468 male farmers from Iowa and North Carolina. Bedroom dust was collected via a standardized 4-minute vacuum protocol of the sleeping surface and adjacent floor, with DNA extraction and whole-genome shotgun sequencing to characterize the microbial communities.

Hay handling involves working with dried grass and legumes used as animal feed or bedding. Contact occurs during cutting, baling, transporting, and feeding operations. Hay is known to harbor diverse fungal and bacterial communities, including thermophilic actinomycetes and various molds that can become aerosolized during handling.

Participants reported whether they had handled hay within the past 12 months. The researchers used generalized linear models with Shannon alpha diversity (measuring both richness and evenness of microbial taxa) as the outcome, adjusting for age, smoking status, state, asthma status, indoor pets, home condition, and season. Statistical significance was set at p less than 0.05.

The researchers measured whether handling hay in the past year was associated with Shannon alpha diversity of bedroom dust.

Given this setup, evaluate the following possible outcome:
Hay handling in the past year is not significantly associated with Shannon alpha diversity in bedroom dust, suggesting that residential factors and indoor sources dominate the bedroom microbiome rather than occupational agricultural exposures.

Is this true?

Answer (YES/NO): NO